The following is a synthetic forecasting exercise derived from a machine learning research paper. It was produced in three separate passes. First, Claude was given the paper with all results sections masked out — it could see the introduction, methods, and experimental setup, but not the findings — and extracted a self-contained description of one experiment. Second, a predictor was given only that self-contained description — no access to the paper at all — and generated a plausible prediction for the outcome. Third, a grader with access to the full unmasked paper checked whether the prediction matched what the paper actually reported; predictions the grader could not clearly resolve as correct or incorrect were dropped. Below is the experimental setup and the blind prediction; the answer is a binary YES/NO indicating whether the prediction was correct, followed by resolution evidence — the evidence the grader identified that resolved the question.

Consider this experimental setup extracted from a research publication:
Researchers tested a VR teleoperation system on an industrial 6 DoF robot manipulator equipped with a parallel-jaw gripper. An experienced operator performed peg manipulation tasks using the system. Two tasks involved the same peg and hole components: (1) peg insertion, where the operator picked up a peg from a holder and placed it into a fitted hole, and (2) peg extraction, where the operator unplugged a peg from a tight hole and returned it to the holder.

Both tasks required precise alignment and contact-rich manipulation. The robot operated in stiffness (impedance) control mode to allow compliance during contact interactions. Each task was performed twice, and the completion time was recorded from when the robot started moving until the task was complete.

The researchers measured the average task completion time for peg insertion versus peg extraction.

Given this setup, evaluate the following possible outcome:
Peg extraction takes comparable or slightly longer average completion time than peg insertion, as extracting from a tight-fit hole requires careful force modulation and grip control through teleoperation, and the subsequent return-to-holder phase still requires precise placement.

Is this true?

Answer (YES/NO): NO